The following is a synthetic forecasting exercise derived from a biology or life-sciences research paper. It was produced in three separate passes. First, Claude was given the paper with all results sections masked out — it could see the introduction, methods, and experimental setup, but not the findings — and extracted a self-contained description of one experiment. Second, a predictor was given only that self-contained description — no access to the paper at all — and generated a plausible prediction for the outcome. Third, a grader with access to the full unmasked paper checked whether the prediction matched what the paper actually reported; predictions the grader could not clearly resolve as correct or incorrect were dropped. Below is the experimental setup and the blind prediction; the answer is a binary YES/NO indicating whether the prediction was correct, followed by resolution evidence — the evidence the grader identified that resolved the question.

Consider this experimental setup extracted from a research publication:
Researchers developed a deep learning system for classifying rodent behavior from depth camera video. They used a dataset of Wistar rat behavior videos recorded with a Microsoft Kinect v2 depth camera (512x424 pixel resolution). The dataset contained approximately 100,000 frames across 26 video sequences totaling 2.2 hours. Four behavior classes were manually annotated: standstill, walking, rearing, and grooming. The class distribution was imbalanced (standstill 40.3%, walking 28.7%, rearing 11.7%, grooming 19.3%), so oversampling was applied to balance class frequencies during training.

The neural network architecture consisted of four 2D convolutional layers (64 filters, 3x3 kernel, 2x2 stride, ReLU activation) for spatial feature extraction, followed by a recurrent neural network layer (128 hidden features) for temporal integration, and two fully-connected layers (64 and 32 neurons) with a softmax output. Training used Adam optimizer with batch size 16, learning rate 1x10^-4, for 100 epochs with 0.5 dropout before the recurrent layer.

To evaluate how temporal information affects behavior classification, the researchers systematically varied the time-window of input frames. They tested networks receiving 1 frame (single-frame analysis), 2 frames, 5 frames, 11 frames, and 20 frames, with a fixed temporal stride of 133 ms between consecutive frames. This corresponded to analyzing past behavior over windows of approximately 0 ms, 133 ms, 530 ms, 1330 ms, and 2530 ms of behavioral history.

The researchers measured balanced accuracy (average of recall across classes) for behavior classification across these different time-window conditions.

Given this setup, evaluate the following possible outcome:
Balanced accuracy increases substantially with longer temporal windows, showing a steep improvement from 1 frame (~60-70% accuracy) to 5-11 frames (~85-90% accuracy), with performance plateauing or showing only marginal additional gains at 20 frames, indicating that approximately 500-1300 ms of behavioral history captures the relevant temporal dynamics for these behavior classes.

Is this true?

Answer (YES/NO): NO